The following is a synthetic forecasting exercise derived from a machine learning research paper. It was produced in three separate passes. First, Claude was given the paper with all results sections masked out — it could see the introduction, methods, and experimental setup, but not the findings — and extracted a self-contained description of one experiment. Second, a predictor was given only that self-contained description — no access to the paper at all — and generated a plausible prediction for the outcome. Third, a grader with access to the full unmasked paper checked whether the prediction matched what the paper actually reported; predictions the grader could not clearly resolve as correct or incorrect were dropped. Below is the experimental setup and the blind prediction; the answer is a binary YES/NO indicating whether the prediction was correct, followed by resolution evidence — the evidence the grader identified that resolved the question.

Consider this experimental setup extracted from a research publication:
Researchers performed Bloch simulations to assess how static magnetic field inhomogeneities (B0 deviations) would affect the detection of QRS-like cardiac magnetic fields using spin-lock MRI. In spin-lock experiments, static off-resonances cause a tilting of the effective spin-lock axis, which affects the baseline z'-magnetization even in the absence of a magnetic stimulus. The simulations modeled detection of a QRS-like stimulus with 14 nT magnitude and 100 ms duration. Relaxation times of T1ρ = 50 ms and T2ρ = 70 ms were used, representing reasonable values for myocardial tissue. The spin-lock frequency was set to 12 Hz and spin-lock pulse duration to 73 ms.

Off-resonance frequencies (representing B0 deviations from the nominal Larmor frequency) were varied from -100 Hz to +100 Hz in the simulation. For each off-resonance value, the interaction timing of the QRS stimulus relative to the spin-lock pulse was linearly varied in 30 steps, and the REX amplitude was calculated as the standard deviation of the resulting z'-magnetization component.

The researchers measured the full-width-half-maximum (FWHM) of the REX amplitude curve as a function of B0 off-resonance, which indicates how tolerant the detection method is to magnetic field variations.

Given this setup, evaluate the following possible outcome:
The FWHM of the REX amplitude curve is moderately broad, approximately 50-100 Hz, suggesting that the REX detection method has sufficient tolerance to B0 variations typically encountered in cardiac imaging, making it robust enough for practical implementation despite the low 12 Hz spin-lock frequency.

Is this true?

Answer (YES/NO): NO